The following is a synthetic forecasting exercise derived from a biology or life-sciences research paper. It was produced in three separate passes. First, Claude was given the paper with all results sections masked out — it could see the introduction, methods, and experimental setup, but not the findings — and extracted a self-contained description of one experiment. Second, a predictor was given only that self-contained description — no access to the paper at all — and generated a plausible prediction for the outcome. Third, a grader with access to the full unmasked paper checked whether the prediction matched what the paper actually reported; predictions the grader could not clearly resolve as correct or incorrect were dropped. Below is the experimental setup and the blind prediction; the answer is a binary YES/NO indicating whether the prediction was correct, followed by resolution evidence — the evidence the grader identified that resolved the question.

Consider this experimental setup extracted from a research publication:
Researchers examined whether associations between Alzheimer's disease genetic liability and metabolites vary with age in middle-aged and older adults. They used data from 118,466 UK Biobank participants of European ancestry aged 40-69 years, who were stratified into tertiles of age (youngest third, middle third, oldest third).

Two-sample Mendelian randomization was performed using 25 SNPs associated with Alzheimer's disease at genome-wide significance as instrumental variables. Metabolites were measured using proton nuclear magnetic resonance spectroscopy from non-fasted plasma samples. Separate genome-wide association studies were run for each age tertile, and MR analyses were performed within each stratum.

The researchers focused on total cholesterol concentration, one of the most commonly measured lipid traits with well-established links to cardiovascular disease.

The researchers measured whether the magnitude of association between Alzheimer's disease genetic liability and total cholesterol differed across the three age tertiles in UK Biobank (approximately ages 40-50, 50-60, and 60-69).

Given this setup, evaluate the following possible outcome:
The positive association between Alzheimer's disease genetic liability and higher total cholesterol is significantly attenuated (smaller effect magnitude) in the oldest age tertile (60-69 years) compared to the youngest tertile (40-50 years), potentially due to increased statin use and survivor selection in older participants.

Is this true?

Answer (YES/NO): NO